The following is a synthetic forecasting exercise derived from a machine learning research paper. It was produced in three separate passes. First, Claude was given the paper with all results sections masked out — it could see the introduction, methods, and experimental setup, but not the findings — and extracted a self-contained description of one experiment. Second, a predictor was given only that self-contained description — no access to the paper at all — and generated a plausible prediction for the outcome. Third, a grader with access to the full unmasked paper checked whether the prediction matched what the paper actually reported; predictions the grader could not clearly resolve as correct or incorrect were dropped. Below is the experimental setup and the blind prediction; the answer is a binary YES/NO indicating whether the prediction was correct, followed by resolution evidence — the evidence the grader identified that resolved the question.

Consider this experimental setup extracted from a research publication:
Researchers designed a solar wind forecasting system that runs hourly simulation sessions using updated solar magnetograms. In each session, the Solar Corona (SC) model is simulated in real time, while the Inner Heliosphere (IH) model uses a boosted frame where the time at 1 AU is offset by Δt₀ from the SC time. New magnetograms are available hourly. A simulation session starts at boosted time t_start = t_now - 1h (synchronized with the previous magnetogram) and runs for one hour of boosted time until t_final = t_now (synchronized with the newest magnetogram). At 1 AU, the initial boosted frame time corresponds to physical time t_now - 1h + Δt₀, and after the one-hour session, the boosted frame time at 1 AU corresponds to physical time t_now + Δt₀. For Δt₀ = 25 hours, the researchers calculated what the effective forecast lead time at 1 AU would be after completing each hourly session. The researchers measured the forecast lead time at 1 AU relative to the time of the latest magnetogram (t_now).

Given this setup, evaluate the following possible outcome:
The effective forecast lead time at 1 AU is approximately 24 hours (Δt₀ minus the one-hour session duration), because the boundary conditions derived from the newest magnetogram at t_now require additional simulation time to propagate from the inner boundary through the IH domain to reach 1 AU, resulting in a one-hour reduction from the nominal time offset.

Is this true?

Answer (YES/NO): YES